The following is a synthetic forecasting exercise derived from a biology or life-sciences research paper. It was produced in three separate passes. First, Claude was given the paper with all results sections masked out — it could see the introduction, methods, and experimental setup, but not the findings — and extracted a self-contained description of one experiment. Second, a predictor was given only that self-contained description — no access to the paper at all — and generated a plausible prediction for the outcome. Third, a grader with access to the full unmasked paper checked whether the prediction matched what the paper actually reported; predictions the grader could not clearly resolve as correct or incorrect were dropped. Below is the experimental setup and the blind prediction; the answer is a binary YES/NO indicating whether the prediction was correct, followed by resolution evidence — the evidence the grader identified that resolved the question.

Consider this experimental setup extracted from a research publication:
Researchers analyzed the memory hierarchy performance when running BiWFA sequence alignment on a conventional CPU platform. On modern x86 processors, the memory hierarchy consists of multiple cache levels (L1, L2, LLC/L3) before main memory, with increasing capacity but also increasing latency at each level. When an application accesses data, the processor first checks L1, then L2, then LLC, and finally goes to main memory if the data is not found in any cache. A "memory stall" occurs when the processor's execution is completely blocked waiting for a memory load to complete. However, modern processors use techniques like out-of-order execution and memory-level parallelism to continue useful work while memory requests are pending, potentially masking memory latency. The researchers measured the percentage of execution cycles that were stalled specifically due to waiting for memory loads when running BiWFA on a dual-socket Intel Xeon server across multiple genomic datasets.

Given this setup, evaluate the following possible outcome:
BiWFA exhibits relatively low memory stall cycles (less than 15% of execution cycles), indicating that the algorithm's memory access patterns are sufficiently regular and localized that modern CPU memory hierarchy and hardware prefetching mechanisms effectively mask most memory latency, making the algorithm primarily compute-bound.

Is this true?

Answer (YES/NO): NO